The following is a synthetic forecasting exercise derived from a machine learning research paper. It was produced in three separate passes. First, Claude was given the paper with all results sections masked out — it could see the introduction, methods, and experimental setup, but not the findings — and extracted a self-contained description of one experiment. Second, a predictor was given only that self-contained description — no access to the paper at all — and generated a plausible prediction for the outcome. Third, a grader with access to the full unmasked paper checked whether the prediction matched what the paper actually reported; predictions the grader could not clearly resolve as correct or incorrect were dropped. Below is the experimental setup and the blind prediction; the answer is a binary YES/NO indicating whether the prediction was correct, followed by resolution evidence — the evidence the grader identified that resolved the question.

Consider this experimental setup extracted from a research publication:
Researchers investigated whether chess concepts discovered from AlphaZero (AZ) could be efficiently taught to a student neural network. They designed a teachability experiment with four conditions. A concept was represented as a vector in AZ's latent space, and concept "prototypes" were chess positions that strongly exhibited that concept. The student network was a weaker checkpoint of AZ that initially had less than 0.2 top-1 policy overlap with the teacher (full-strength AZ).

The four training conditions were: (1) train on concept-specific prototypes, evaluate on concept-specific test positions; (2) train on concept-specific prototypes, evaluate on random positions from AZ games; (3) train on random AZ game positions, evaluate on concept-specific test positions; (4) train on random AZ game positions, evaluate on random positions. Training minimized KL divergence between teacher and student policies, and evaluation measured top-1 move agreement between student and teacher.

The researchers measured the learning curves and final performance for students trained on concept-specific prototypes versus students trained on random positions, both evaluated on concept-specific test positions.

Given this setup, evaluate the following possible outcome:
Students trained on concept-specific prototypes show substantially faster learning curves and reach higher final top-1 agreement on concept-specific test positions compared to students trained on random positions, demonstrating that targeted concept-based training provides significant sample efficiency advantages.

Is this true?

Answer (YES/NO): YES